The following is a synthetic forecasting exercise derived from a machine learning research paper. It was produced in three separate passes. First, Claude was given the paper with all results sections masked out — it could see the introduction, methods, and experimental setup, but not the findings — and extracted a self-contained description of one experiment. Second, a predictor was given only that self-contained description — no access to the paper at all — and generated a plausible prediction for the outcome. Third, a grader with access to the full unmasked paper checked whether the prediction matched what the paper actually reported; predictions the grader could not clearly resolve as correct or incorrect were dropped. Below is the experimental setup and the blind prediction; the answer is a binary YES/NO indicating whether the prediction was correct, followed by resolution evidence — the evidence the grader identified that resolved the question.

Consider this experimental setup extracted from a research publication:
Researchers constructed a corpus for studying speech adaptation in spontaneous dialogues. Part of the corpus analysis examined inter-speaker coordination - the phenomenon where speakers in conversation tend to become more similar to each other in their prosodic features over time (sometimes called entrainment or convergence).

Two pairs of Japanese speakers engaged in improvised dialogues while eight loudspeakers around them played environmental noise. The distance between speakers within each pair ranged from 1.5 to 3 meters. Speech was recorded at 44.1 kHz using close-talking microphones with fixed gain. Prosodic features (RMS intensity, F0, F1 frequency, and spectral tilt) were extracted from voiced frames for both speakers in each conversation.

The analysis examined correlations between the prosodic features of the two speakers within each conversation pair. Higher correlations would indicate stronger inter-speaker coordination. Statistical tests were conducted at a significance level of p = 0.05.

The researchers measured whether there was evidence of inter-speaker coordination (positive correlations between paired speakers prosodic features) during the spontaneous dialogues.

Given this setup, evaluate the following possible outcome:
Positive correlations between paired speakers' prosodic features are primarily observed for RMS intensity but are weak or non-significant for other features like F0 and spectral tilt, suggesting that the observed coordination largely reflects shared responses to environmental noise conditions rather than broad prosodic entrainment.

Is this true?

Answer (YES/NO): NO